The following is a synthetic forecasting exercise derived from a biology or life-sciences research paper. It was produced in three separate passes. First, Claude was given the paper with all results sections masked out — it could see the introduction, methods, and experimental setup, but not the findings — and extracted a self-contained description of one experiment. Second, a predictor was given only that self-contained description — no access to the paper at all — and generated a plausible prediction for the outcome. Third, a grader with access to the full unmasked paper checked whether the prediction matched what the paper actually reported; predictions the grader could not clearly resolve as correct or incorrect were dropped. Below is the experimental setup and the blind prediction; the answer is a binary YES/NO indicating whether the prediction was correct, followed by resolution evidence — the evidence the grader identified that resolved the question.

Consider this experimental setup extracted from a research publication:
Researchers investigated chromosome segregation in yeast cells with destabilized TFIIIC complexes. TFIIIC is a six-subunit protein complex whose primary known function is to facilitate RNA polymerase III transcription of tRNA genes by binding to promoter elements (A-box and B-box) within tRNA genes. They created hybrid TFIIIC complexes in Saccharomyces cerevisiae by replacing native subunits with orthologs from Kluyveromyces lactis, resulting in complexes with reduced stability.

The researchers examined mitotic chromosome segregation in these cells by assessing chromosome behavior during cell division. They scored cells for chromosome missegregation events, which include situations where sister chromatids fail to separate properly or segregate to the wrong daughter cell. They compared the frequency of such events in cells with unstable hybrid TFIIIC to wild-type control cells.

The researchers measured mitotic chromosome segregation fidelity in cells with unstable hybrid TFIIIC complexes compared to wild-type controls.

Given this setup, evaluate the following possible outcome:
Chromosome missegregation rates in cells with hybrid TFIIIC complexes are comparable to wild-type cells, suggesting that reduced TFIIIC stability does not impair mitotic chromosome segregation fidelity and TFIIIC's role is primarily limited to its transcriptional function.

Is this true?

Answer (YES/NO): NO